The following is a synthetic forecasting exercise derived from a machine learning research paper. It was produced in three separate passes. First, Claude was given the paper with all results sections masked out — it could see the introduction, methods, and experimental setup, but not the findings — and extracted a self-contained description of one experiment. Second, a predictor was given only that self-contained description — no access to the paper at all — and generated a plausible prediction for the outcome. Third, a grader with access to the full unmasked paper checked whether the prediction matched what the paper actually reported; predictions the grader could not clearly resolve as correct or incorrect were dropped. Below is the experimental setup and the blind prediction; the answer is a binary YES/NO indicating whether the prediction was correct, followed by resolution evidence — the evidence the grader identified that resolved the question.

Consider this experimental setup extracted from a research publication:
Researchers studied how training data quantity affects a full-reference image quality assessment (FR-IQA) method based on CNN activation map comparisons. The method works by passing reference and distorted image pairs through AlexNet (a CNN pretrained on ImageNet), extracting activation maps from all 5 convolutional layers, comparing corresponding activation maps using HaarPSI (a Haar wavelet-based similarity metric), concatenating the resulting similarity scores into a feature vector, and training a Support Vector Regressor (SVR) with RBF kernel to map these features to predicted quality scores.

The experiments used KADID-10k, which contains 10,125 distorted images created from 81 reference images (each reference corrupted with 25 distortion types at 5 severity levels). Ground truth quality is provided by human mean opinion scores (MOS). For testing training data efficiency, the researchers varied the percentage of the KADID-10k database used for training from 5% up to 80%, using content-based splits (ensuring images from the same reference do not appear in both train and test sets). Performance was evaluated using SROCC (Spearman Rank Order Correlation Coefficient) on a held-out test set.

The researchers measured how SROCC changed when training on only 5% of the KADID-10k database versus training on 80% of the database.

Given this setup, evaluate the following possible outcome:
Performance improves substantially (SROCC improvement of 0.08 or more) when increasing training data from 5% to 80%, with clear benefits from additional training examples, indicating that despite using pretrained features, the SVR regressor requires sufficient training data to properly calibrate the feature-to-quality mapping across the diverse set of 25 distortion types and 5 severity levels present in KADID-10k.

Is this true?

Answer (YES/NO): NO